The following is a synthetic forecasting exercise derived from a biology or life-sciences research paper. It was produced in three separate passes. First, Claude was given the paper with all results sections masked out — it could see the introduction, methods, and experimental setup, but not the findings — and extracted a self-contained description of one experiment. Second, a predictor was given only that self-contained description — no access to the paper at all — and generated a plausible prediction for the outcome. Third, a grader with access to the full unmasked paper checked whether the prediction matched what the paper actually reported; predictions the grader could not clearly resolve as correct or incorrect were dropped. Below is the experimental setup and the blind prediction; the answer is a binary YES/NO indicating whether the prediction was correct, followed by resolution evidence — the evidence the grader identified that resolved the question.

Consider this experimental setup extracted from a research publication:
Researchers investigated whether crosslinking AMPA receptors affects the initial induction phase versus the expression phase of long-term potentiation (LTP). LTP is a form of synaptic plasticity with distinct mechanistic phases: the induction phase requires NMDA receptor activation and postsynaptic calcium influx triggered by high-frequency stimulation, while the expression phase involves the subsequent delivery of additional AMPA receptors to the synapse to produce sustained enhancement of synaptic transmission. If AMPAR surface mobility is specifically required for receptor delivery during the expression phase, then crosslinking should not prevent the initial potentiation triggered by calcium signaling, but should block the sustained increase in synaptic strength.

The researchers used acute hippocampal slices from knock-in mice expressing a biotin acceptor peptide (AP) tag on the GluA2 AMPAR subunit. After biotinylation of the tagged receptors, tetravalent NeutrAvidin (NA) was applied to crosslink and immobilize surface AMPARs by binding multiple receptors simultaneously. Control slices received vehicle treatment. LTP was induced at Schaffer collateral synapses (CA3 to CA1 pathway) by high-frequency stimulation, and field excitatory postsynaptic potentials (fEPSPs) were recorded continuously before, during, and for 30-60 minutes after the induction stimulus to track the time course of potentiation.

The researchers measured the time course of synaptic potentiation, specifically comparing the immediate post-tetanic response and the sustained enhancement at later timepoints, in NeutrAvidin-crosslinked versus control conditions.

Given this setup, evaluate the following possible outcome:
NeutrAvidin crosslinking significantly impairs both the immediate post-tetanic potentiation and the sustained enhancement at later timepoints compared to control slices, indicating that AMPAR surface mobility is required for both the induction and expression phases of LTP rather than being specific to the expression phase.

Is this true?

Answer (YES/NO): NO